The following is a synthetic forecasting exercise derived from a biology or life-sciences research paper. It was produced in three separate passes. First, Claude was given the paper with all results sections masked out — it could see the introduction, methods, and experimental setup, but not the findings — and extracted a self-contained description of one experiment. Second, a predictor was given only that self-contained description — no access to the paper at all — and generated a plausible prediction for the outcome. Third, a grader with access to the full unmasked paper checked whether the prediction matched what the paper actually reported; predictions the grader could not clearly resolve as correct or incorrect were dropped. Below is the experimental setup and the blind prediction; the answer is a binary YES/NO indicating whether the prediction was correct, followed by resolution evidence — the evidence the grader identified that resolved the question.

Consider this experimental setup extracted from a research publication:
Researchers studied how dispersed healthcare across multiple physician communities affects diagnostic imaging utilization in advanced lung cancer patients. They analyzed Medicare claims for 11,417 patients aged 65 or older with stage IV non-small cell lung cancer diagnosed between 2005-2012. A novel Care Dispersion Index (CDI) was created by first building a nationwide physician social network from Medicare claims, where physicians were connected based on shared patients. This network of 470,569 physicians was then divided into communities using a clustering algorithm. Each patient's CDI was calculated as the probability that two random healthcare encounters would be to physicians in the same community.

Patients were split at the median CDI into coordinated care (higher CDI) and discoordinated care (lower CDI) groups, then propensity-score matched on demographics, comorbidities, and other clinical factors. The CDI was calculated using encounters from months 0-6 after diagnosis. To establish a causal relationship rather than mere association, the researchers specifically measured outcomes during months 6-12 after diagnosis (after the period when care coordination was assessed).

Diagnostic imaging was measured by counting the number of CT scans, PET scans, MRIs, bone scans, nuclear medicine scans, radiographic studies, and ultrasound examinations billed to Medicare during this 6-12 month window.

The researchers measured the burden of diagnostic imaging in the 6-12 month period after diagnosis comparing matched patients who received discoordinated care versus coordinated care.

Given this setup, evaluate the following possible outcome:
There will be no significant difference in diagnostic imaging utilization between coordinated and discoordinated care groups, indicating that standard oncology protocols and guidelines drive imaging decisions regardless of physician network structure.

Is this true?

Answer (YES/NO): NO